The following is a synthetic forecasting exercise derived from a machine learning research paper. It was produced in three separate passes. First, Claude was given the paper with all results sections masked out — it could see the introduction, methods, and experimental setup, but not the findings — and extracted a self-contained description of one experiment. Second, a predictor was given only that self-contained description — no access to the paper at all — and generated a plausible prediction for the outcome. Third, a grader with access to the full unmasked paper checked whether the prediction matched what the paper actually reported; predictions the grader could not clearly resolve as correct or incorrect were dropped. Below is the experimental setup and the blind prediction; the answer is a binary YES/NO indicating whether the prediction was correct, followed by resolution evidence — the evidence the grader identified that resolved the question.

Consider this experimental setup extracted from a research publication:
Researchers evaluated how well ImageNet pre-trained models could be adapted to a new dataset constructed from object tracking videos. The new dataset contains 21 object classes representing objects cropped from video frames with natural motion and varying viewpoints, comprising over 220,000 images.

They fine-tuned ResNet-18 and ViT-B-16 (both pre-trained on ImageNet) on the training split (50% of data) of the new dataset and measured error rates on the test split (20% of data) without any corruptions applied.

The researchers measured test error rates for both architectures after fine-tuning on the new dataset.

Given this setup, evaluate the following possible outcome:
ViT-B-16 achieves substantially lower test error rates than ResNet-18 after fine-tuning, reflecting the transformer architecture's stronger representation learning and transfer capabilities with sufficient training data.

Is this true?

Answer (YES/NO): YES